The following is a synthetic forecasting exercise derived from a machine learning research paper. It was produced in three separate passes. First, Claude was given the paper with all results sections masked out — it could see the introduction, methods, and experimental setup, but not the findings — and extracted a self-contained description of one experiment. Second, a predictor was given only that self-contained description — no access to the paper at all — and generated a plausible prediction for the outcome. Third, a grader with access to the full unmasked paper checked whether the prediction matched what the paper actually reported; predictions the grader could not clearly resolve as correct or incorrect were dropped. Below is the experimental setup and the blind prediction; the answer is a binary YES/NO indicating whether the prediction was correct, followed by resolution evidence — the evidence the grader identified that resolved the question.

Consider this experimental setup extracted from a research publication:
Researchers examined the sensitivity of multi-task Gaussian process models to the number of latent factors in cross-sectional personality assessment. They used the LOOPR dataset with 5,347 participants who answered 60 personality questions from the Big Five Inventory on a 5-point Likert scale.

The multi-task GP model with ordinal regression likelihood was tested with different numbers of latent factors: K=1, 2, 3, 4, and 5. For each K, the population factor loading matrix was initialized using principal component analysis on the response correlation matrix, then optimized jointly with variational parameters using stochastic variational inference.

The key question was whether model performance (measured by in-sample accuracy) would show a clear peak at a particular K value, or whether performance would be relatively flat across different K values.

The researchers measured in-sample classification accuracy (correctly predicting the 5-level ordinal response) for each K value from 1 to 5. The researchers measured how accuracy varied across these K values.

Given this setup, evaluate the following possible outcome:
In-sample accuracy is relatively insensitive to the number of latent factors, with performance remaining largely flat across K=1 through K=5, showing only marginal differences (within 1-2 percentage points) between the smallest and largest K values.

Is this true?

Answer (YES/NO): YES